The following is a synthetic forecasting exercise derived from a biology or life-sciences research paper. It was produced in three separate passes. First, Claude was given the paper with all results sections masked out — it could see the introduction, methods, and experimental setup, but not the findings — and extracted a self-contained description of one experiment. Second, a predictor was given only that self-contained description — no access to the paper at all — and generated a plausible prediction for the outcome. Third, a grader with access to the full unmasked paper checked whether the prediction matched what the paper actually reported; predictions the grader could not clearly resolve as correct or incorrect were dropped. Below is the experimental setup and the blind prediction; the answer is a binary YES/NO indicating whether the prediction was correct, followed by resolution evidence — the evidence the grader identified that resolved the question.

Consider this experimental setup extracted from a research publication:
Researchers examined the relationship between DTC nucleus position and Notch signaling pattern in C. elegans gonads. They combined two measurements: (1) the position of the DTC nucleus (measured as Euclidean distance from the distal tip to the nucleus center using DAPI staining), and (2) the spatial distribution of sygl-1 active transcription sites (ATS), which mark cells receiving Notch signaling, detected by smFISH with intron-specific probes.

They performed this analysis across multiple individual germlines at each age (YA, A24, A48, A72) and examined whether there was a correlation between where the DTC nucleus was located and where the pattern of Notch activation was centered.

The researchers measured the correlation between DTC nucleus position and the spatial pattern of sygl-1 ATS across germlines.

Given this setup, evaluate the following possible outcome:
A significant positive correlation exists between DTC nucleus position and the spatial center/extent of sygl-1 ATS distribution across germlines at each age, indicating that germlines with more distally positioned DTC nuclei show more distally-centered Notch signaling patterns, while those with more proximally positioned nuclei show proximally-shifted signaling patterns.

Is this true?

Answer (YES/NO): YES